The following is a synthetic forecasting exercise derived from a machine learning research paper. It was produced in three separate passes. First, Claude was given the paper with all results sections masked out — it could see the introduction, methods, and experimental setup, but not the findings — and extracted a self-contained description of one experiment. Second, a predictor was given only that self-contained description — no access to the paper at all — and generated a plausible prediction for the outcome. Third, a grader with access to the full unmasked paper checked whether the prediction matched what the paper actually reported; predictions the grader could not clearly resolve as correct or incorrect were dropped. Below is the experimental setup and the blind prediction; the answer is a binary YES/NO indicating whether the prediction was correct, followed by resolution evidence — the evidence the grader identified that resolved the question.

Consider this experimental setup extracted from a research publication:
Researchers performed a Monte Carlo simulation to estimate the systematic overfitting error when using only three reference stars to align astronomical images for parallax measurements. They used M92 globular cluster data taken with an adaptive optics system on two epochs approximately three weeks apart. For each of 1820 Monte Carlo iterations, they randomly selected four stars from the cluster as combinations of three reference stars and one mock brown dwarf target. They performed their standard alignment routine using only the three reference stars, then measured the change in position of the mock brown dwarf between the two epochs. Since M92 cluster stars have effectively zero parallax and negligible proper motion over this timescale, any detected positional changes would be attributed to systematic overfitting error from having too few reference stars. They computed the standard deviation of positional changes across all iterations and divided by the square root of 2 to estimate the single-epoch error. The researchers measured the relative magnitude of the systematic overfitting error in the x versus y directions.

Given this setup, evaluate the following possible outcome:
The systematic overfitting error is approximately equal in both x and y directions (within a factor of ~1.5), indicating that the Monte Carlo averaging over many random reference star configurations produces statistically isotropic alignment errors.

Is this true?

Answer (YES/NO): YES